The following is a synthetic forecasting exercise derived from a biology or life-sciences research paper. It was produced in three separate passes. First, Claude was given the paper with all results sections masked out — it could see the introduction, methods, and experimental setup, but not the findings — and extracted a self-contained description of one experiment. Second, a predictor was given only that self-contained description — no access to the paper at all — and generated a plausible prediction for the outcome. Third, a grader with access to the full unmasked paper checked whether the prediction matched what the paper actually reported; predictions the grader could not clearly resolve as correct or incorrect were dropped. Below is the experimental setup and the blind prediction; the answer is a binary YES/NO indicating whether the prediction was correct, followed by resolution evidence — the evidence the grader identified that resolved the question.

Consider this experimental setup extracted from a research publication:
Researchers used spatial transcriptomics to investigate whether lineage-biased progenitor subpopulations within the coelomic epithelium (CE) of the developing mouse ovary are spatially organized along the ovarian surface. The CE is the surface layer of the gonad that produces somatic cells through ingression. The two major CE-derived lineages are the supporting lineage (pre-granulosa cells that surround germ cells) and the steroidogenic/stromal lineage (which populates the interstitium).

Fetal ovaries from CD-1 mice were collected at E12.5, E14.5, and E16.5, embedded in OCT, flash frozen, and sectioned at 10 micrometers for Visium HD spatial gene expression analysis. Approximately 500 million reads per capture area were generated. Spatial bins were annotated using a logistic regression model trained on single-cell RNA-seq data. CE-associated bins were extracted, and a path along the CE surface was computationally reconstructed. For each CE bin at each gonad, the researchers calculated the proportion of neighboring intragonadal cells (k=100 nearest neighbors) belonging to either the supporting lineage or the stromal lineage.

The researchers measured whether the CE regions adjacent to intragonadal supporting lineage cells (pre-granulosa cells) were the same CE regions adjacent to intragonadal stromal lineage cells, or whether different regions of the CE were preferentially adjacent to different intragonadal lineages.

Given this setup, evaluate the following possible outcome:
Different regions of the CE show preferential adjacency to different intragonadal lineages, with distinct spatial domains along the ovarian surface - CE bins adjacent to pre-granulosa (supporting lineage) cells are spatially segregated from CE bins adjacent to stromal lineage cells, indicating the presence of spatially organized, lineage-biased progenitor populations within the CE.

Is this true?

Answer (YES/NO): YES